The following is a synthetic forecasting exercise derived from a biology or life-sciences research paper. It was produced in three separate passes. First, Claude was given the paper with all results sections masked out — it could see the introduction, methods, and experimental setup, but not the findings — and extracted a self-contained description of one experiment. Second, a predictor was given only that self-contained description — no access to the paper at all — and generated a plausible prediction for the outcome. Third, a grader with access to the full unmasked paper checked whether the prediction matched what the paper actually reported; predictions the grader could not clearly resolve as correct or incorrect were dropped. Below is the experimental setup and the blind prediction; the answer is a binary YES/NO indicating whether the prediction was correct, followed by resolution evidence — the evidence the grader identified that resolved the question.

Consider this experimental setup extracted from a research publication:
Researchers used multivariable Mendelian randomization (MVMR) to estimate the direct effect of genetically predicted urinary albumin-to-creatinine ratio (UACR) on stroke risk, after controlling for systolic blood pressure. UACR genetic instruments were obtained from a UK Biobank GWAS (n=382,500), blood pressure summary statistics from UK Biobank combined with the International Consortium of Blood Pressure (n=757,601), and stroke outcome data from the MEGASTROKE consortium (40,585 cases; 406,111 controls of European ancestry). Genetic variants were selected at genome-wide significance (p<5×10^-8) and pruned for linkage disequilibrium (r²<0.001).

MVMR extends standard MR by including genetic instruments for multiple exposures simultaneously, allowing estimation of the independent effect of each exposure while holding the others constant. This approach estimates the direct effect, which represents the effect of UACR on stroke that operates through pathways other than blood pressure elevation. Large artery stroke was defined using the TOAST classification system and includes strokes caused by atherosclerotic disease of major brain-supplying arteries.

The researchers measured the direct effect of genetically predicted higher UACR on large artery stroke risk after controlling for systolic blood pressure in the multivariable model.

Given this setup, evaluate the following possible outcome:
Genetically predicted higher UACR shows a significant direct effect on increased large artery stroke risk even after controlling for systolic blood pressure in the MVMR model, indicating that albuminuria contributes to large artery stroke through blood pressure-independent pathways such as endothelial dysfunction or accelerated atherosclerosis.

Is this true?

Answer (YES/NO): NO